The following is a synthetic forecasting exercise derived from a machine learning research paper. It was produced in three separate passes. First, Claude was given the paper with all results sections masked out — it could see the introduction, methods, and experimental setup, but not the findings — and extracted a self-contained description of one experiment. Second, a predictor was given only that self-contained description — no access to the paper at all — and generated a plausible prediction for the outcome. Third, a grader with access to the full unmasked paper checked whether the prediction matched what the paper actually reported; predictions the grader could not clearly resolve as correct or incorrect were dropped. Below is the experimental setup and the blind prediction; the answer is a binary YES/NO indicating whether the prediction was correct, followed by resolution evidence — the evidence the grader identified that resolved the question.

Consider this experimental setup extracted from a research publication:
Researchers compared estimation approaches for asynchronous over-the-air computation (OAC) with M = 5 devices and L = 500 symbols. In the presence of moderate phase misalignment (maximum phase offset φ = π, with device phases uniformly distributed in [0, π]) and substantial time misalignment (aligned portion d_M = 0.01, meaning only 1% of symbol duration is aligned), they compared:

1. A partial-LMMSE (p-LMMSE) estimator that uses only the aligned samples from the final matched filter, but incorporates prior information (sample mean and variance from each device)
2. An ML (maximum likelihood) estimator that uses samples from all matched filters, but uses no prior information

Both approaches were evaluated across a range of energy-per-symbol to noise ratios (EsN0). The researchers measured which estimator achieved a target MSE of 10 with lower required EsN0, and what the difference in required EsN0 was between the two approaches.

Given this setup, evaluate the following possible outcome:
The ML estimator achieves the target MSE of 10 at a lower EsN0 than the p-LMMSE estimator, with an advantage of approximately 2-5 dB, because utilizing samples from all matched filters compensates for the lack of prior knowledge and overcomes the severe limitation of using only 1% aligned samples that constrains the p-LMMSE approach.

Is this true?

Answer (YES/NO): NO